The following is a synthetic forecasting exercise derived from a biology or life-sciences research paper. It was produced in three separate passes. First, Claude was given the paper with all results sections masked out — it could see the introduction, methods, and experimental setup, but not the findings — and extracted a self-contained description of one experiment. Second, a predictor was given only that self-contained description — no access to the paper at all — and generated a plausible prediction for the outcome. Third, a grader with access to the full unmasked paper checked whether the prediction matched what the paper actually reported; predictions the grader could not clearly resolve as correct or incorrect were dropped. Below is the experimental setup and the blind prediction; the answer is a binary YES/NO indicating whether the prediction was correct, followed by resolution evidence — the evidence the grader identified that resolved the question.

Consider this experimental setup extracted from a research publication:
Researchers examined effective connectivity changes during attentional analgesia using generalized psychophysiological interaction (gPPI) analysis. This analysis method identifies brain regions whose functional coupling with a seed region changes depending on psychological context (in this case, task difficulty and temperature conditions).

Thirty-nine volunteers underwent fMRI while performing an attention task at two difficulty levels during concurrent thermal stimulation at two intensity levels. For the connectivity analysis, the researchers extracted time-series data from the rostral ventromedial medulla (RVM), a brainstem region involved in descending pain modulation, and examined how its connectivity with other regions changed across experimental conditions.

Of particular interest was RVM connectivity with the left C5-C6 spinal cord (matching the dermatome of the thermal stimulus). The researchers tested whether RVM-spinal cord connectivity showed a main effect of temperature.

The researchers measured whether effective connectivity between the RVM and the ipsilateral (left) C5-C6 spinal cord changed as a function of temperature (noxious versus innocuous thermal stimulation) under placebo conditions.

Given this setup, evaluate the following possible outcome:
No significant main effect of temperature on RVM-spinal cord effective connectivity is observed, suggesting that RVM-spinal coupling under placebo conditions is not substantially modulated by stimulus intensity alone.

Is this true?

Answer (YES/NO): NO